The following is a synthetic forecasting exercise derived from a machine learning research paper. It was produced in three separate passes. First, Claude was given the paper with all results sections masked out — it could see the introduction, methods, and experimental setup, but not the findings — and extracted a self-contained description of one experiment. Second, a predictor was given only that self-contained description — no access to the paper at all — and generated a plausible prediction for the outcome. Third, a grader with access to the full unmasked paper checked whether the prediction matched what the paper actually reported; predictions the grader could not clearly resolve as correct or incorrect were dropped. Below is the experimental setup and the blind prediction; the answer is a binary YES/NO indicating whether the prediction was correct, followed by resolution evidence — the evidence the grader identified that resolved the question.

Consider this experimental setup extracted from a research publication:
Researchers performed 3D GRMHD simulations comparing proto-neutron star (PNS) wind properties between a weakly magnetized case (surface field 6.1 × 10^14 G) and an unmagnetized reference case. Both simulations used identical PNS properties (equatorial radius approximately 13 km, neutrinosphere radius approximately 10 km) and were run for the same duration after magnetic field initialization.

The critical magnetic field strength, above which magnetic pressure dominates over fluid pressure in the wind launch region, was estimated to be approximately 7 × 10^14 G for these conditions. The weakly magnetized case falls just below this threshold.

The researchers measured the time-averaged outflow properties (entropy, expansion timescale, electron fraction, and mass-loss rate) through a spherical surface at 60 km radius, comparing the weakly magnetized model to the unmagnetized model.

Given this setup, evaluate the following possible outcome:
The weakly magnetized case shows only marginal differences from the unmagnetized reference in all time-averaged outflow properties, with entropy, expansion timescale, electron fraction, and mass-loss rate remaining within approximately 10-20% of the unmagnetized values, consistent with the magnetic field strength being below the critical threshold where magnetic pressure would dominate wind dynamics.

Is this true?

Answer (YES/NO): YES